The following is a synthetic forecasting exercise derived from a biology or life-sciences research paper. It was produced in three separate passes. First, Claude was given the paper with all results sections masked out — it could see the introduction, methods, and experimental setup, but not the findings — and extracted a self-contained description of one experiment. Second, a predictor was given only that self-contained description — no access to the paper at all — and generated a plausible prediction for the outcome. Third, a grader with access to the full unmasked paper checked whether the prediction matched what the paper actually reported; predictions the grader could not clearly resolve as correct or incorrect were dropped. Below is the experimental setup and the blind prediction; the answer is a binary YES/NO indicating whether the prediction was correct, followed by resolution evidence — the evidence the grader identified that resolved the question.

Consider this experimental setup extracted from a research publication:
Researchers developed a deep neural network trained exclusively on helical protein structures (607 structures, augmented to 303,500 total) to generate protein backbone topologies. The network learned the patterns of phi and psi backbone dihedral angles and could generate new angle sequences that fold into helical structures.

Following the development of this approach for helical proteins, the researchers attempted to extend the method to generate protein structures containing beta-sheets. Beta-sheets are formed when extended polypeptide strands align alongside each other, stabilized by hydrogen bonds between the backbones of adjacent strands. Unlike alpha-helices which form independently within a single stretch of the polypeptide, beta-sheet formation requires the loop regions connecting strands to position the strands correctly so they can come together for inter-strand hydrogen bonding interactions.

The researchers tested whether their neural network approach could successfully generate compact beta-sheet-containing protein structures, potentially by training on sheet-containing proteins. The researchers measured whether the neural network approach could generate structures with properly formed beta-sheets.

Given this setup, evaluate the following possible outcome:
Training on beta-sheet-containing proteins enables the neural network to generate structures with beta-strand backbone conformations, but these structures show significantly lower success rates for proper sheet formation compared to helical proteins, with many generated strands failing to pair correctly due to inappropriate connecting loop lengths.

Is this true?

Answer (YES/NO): NO